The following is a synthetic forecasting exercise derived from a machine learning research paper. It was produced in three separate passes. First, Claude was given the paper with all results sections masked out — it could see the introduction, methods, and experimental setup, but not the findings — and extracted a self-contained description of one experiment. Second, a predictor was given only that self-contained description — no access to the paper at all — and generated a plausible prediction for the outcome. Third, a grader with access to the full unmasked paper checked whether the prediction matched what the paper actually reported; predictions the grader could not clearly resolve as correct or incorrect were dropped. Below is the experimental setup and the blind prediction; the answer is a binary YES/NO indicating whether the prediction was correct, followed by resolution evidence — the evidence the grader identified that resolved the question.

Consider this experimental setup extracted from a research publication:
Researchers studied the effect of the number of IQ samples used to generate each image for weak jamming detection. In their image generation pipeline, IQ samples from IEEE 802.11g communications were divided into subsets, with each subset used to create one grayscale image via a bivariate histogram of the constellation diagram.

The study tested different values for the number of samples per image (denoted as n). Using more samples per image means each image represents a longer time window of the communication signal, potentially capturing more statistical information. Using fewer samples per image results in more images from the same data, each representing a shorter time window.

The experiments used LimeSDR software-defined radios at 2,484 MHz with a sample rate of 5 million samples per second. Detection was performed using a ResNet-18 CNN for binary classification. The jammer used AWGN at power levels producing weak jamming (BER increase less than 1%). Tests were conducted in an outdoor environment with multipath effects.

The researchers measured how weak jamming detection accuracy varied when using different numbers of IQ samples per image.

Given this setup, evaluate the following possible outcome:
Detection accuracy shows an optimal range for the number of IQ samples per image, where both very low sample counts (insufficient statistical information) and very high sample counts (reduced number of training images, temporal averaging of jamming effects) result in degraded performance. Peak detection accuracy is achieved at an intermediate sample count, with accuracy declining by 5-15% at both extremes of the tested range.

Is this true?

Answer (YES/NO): NO